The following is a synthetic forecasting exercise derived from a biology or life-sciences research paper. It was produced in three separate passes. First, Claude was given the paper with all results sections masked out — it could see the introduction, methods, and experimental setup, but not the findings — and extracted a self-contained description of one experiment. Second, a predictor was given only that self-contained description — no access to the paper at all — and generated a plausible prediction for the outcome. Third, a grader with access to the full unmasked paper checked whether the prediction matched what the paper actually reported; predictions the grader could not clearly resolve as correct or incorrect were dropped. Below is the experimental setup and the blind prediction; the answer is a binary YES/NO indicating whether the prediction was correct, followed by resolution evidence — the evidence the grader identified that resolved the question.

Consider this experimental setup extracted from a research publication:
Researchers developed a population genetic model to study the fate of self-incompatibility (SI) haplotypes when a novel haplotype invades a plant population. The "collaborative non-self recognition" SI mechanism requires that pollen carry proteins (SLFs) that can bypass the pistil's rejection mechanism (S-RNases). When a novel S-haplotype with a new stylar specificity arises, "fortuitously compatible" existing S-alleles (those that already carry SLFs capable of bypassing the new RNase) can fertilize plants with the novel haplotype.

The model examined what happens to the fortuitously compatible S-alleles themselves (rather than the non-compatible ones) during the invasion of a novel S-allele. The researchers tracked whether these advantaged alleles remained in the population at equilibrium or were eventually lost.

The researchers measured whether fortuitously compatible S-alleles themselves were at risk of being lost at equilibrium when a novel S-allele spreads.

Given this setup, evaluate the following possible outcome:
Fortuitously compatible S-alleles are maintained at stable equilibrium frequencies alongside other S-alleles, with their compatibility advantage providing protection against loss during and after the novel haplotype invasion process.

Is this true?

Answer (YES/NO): YES